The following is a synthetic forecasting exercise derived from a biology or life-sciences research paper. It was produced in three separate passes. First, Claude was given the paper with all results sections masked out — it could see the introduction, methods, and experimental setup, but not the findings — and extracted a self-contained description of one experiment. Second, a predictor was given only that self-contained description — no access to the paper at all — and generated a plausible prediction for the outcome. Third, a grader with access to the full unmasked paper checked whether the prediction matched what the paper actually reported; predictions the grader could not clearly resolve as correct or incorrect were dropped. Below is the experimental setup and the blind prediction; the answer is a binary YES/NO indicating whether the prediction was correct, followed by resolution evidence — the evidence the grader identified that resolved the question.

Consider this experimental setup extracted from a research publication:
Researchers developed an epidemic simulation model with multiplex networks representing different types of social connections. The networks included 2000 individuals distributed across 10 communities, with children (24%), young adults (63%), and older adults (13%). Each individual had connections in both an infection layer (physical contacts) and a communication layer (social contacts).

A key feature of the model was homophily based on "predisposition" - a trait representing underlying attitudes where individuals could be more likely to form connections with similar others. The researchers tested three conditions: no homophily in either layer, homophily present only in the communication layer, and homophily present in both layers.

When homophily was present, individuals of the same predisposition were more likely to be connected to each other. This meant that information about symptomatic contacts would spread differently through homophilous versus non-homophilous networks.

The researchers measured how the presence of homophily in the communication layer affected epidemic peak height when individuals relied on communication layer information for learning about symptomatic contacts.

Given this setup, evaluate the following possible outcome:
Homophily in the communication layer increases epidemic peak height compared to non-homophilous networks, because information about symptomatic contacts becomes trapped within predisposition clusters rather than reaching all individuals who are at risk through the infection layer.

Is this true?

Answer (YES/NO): NO